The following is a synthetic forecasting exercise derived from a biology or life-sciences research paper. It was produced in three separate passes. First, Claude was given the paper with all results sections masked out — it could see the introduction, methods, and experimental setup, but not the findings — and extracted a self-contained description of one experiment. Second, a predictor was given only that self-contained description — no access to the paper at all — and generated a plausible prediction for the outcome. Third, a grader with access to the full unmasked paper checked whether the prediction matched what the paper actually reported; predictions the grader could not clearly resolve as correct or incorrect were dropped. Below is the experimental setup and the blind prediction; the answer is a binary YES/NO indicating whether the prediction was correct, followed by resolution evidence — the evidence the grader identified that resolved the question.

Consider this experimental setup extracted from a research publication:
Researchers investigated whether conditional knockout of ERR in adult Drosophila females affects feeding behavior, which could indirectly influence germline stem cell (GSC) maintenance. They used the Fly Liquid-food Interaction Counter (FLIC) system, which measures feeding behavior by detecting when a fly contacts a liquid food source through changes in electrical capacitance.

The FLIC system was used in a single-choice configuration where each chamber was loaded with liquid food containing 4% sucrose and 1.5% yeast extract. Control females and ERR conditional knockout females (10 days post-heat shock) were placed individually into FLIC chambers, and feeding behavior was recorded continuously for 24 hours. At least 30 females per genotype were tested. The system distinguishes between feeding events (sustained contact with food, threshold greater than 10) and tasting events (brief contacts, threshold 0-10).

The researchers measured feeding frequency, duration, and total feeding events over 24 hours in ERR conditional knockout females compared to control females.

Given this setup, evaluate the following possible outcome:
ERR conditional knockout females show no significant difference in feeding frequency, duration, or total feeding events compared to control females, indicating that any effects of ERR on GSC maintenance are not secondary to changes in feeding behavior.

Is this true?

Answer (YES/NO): YES